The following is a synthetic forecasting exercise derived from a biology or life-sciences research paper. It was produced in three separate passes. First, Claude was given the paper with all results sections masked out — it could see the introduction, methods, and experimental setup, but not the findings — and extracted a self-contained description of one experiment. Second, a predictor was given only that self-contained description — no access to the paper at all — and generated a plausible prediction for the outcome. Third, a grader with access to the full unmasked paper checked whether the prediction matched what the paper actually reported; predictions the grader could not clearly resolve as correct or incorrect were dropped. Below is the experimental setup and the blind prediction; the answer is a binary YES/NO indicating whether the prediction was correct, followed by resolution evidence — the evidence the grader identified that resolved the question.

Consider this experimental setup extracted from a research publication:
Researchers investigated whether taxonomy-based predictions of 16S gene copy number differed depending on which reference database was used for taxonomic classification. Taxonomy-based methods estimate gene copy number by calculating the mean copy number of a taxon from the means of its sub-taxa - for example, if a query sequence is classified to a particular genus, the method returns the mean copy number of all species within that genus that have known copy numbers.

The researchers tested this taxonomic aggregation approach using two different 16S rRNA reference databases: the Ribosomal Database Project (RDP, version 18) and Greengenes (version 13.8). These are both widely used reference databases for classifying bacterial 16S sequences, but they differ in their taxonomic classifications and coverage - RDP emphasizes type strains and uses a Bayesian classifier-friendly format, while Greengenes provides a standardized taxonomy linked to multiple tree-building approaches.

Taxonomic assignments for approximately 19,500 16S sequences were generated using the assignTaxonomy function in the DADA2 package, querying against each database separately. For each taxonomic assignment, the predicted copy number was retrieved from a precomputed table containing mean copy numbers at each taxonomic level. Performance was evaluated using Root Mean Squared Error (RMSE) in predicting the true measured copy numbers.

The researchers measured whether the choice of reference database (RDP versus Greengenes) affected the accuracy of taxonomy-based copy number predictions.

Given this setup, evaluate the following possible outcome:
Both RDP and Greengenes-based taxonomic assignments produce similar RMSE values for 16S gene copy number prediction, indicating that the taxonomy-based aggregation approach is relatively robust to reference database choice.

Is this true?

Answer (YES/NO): NO